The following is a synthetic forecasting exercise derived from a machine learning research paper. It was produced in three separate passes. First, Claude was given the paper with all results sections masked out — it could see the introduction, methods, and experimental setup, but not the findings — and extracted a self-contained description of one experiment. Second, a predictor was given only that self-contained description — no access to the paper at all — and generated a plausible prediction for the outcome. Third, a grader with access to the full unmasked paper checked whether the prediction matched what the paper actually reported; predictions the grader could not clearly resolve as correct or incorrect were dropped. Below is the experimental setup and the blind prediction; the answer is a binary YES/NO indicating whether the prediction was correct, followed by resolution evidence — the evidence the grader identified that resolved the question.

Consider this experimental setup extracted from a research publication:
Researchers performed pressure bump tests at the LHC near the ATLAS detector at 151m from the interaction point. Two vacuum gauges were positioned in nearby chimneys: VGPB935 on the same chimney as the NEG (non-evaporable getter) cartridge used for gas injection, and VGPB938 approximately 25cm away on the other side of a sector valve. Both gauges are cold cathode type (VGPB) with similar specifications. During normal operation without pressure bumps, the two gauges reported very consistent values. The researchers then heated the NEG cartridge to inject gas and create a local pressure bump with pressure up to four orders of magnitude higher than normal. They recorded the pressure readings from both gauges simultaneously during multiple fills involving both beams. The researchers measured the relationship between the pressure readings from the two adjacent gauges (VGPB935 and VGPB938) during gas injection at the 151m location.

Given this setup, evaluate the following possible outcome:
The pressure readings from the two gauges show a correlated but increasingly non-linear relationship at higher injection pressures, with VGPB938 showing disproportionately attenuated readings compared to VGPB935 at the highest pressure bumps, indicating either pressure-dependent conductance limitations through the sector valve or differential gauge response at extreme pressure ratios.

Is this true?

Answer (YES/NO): NO